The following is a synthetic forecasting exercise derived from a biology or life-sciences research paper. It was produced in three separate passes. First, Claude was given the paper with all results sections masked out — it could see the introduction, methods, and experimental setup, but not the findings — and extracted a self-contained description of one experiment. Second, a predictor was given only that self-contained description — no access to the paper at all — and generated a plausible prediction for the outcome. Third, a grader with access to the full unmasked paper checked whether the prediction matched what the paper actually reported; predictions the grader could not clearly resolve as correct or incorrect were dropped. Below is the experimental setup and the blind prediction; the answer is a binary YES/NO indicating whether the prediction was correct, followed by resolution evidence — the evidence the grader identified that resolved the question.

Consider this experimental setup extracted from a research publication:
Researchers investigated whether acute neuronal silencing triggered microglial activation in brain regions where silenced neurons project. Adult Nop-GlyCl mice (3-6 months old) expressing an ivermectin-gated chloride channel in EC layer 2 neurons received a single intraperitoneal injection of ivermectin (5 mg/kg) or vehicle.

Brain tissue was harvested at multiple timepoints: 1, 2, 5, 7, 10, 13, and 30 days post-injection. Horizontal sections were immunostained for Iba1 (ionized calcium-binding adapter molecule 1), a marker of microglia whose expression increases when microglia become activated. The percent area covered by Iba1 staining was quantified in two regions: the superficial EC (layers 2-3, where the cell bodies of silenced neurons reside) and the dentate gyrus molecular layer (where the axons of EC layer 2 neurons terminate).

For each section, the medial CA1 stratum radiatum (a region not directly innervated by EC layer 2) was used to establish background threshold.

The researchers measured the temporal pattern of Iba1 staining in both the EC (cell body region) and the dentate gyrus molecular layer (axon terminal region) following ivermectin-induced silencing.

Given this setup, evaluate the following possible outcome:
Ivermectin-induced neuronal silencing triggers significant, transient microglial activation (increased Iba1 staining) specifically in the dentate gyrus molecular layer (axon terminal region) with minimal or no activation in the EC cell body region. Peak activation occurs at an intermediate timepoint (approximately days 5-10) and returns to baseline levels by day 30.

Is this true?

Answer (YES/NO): NO